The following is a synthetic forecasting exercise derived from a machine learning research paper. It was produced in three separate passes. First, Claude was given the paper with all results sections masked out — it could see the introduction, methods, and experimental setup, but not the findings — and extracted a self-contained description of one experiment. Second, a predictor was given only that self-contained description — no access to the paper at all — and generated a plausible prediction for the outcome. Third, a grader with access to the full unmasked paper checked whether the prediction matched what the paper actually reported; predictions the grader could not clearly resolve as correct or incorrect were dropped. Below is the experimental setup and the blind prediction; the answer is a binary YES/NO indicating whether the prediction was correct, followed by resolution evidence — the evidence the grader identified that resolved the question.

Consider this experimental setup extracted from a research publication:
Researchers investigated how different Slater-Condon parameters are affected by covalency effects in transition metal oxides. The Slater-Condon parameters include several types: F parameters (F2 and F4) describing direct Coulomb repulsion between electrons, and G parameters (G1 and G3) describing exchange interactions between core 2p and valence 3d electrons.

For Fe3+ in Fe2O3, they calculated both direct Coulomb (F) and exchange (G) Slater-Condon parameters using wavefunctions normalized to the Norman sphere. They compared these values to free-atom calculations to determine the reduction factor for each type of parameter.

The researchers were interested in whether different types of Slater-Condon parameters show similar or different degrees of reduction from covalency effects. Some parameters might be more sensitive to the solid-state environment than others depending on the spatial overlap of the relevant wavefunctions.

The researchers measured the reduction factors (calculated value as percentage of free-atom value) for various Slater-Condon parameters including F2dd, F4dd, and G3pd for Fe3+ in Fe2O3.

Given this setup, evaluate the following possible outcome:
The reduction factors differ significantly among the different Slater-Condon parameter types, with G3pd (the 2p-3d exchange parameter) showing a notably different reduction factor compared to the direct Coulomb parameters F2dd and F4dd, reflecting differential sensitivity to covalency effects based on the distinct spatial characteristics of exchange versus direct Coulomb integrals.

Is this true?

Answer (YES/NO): NO